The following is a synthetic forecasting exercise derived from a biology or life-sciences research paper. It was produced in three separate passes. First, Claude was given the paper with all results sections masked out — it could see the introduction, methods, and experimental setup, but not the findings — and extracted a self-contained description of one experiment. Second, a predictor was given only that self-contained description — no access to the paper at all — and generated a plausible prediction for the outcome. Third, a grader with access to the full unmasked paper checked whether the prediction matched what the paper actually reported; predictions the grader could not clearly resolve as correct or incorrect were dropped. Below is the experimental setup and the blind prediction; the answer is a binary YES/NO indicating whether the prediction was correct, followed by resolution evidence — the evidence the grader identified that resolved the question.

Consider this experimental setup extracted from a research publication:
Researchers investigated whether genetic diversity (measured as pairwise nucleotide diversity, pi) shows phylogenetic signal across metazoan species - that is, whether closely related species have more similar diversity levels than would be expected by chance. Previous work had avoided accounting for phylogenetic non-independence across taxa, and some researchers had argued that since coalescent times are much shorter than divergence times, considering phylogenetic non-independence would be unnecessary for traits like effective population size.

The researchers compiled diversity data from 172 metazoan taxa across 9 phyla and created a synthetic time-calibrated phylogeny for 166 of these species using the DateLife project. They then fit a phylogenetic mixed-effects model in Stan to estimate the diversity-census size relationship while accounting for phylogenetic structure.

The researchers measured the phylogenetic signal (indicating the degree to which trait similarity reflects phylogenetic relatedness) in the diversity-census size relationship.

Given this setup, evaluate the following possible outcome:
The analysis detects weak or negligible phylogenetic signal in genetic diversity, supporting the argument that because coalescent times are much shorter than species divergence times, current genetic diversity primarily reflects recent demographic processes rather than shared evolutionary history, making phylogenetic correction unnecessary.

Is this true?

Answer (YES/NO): NO